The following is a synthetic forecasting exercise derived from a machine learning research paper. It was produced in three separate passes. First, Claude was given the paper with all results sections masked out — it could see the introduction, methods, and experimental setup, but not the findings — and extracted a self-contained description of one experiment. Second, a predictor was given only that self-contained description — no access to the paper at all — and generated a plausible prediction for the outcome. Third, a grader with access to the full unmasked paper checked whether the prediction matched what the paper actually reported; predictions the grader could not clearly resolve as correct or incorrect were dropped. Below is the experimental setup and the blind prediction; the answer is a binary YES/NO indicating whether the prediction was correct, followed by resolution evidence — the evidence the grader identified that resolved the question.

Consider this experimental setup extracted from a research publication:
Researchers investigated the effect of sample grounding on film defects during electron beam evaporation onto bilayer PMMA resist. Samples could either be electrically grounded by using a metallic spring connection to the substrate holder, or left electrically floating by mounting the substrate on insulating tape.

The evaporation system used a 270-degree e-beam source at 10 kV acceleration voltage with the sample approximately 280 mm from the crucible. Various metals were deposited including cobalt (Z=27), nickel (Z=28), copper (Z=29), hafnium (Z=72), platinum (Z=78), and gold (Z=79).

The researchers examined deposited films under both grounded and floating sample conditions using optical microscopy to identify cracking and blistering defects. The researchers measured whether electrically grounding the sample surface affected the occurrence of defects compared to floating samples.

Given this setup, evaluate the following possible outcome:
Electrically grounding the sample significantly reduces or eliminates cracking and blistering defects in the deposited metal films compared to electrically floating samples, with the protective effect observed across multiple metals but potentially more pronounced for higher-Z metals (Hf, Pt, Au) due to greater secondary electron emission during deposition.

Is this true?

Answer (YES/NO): NO